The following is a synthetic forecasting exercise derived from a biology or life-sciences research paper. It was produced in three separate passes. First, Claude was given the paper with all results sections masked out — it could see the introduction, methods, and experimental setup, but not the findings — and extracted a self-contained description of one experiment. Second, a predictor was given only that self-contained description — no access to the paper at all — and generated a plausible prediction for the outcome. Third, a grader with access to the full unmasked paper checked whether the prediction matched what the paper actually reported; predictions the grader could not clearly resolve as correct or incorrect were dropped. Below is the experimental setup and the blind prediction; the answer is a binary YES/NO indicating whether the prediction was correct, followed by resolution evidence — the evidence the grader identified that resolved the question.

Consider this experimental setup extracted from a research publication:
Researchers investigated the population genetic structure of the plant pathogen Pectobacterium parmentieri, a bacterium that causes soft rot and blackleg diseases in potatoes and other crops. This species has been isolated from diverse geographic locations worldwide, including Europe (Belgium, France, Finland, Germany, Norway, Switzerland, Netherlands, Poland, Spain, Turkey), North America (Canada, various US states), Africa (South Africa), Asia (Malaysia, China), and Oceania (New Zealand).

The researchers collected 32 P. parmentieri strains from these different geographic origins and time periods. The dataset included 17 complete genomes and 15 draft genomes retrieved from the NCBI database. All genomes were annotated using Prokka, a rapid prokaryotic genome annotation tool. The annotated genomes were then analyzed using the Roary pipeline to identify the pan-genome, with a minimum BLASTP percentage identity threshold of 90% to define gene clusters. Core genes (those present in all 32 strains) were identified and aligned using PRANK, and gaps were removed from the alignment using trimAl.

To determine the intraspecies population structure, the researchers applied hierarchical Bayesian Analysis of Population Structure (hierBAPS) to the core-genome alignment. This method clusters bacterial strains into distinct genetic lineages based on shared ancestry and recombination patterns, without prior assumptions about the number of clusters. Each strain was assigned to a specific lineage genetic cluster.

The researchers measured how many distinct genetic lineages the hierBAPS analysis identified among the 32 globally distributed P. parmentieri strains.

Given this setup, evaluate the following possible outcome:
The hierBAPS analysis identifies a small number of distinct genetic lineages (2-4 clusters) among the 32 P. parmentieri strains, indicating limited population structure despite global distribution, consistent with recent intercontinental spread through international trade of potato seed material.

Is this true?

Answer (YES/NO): NO